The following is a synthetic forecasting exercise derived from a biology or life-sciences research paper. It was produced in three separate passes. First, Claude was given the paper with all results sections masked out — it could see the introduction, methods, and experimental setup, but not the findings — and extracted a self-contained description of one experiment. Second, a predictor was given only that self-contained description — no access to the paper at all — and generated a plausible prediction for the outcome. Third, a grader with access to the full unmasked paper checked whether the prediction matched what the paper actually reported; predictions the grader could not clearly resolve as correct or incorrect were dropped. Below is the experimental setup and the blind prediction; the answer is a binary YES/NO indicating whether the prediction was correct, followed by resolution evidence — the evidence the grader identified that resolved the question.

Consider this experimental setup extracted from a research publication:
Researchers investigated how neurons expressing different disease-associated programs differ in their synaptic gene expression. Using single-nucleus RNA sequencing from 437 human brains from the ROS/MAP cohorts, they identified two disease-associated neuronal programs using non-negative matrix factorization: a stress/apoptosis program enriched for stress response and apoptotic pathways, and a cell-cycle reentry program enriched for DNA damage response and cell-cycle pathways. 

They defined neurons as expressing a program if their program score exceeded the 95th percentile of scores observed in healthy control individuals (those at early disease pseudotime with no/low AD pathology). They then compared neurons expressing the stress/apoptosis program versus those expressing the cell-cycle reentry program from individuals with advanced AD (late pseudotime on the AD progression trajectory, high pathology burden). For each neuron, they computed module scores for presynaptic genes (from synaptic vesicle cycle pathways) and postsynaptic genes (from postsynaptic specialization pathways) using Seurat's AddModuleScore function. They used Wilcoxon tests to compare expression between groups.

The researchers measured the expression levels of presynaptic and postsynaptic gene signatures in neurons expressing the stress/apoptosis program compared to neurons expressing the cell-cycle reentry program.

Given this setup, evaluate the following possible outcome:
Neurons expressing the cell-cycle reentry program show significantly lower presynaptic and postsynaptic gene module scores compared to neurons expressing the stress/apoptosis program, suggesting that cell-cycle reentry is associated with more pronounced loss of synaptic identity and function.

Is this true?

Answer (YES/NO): NO